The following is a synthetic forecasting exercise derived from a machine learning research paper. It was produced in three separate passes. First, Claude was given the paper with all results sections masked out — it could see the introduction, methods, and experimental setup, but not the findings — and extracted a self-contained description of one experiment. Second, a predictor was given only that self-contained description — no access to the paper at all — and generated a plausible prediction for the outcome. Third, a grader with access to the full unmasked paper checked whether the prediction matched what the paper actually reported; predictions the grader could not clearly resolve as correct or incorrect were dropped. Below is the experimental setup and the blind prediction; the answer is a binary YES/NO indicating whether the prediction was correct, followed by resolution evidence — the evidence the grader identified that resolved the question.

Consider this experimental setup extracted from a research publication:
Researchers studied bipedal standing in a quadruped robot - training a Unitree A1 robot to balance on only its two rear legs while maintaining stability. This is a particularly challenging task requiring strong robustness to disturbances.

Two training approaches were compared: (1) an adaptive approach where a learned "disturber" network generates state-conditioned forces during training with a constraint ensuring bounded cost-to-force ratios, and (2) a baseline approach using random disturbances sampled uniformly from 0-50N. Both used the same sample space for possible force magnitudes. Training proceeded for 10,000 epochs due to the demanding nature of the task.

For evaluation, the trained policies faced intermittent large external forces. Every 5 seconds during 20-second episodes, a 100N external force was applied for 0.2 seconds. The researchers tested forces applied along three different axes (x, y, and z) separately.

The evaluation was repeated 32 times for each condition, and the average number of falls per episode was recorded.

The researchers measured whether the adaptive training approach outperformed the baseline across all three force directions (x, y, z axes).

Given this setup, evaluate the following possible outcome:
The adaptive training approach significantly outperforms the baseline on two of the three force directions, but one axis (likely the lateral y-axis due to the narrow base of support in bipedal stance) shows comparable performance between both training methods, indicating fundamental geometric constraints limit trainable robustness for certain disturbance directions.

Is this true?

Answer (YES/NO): NO